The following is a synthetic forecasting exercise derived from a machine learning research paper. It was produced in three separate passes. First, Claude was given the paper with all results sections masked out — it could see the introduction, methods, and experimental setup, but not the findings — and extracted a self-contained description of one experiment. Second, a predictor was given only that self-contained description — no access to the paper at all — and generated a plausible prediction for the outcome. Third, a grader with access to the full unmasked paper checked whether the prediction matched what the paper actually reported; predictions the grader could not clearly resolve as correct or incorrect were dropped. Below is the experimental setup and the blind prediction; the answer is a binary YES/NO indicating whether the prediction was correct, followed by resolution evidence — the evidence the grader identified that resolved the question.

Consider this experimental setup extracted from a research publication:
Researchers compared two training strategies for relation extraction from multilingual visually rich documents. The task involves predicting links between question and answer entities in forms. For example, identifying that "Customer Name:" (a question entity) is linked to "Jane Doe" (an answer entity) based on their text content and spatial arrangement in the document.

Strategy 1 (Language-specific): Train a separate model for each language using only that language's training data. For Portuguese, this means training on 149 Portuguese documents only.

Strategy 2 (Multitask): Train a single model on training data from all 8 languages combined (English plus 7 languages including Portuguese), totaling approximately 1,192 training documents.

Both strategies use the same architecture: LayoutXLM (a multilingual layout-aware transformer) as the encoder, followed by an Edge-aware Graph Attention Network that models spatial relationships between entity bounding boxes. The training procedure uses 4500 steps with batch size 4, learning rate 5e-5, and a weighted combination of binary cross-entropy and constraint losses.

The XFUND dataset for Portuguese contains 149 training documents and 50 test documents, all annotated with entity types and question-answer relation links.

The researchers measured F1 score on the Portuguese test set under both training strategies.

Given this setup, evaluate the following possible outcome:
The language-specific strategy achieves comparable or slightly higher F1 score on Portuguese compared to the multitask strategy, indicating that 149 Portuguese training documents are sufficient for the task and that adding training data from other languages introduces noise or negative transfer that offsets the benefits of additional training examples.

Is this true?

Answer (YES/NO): NO